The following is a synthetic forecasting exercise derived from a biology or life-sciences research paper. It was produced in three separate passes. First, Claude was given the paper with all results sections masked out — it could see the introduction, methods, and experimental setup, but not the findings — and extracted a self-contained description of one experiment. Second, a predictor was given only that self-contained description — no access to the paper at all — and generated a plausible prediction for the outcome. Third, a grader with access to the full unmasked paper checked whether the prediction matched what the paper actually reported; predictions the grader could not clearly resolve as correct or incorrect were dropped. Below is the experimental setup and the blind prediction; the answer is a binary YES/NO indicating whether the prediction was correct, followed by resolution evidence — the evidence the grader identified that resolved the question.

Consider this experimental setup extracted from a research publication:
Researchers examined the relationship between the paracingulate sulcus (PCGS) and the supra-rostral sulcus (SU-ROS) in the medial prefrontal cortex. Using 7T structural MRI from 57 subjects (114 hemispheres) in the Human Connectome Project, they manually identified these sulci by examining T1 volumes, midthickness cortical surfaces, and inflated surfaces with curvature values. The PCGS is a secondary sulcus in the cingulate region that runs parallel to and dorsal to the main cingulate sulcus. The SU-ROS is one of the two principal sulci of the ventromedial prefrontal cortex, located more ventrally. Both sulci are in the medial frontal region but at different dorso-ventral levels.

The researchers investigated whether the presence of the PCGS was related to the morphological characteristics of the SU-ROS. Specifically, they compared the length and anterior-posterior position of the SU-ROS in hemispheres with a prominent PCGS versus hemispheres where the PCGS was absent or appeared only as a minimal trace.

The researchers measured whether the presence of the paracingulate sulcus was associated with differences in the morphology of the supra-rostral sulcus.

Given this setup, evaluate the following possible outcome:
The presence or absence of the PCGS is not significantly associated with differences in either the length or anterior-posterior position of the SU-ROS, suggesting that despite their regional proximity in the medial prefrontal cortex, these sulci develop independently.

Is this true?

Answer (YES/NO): YES